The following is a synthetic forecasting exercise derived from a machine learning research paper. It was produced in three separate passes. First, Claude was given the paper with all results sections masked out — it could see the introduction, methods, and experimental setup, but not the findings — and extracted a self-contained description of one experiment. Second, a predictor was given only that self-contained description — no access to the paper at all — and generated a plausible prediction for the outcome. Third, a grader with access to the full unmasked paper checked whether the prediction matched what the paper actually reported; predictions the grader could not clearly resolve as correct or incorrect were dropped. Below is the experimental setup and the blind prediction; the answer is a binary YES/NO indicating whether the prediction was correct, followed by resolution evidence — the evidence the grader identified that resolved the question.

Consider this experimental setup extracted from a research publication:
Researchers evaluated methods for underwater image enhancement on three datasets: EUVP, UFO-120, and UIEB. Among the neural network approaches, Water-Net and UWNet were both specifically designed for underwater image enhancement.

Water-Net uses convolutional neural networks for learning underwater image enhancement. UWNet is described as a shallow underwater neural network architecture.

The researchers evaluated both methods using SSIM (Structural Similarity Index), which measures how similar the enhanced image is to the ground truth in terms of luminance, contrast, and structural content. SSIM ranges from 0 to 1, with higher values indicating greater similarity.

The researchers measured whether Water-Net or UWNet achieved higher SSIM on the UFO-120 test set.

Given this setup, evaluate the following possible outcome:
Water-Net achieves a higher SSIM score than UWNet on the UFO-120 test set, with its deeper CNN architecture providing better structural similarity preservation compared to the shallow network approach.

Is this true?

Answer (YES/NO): NO